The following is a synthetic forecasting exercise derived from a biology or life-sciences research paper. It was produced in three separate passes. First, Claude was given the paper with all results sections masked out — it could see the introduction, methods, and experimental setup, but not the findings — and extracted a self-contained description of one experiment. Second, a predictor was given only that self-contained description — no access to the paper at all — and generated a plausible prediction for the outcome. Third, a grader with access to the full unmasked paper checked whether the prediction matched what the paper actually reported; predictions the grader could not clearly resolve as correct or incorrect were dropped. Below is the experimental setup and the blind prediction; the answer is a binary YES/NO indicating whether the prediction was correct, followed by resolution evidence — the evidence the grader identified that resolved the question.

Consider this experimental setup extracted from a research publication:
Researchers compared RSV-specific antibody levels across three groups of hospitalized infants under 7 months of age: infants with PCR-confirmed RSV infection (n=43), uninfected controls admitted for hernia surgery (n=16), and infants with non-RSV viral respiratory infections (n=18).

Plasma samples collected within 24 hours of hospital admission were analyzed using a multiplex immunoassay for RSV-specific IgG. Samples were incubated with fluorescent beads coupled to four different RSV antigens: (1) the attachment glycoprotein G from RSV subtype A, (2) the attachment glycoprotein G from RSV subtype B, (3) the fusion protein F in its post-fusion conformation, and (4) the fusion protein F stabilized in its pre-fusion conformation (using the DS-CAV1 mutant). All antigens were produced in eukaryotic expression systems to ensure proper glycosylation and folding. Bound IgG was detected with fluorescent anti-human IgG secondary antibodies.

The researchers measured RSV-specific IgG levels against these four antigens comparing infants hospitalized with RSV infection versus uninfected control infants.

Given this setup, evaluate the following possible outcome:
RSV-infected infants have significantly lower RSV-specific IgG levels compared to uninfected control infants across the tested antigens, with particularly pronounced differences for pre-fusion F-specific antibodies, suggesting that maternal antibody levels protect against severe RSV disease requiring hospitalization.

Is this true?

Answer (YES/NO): NO